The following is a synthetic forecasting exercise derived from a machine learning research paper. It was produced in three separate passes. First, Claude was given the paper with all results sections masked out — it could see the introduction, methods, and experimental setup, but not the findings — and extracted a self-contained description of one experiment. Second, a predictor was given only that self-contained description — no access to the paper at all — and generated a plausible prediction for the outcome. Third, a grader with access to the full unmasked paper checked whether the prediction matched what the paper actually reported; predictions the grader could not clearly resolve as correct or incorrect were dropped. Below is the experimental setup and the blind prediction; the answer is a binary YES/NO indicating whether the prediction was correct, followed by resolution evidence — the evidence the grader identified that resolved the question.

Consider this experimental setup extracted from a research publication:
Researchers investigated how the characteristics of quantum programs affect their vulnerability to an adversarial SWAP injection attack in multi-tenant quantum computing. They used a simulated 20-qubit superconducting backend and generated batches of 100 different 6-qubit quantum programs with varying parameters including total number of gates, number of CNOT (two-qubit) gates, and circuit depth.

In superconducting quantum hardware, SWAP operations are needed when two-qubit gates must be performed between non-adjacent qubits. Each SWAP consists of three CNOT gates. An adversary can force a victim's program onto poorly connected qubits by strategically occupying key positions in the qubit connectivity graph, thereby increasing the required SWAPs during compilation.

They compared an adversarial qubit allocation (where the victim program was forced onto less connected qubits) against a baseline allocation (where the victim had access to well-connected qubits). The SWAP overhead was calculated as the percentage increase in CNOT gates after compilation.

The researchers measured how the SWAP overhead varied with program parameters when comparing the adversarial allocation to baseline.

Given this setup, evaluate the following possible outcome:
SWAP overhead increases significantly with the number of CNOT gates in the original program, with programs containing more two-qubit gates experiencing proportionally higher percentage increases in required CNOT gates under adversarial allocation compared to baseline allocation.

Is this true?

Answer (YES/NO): NO